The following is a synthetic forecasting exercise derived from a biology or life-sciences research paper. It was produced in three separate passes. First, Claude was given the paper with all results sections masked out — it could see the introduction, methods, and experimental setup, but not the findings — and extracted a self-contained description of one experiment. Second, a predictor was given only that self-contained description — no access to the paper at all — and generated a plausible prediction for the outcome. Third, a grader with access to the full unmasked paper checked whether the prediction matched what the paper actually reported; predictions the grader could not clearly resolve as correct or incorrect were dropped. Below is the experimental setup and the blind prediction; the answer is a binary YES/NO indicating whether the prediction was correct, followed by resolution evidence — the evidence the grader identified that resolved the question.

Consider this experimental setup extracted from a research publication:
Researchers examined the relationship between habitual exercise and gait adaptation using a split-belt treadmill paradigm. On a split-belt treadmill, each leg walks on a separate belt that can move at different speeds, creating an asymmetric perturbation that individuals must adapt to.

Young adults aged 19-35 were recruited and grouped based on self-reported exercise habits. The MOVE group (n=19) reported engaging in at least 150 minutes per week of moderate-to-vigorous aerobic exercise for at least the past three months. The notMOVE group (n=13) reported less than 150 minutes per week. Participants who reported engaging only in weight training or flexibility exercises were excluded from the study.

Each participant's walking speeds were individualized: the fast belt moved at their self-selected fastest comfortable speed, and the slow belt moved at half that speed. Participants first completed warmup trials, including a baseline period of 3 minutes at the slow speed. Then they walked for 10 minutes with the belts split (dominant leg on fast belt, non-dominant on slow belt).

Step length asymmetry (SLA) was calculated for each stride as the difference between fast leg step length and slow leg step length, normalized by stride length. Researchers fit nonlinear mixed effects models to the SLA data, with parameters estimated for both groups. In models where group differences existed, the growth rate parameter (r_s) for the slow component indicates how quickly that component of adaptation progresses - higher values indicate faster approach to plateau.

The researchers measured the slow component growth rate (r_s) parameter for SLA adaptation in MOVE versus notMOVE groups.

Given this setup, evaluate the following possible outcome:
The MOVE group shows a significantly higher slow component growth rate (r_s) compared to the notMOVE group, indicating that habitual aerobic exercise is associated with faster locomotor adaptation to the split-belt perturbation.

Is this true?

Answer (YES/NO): NO